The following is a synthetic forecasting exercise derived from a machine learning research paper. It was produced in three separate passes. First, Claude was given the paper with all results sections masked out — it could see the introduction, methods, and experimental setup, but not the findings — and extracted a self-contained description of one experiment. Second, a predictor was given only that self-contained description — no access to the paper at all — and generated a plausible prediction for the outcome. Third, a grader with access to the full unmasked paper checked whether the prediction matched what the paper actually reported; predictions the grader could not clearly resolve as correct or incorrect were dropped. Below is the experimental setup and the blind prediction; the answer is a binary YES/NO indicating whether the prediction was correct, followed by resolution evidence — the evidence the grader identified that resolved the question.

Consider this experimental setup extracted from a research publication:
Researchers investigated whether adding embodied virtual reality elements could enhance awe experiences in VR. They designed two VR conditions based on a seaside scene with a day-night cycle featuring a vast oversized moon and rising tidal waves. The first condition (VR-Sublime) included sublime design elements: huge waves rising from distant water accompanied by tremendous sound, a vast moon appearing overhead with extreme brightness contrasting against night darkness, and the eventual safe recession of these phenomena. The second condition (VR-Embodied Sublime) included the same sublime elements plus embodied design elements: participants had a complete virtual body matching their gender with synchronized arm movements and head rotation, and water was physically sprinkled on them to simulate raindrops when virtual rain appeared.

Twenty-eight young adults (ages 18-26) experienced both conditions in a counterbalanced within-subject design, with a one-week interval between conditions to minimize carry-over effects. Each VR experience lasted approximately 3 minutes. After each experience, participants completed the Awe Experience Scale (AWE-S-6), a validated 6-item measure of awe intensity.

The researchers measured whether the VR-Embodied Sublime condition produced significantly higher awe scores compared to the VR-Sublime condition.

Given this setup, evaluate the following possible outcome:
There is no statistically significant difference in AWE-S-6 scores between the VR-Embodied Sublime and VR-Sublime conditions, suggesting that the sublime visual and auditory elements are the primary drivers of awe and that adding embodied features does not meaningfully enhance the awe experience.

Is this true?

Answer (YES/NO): YES